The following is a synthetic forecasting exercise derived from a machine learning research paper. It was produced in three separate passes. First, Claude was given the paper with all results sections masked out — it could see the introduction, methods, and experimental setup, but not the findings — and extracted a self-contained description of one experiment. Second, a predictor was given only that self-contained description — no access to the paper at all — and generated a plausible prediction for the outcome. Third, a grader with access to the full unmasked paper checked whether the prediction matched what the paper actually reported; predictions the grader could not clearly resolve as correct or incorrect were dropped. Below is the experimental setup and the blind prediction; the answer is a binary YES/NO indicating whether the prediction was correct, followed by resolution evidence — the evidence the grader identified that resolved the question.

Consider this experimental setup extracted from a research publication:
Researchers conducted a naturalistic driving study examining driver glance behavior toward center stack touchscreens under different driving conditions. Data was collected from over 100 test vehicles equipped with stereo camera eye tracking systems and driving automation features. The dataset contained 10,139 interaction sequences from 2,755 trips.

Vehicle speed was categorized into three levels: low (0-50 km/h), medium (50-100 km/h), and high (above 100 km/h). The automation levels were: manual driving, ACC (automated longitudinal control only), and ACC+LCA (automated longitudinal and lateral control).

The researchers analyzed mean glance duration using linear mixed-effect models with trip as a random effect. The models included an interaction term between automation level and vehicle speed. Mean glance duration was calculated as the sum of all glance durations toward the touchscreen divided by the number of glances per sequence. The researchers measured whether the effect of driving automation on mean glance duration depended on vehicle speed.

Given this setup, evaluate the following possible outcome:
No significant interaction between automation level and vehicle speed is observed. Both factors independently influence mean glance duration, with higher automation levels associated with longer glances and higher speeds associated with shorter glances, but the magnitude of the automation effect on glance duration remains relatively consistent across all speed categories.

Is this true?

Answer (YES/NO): NO